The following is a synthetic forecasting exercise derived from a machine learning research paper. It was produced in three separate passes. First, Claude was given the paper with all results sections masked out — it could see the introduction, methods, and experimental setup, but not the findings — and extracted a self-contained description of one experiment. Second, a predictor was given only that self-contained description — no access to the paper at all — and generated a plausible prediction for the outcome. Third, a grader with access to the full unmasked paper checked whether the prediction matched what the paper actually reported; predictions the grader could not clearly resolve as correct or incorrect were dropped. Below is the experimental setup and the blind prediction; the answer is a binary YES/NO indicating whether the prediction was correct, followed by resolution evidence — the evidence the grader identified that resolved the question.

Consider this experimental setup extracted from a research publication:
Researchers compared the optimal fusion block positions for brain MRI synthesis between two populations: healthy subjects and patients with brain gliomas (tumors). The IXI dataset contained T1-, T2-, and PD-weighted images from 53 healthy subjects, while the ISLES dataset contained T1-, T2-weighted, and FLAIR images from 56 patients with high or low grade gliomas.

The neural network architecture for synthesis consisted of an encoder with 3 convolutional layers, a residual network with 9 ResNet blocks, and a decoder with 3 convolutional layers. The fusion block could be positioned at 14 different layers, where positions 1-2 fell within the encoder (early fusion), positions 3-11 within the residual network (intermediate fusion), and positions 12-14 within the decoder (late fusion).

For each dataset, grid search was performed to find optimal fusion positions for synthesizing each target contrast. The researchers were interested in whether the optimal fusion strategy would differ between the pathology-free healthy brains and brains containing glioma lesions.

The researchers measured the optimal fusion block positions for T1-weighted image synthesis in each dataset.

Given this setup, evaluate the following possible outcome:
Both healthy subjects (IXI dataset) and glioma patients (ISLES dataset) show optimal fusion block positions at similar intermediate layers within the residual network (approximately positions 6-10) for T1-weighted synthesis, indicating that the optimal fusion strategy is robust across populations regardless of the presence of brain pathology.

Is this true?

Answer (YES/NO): NO